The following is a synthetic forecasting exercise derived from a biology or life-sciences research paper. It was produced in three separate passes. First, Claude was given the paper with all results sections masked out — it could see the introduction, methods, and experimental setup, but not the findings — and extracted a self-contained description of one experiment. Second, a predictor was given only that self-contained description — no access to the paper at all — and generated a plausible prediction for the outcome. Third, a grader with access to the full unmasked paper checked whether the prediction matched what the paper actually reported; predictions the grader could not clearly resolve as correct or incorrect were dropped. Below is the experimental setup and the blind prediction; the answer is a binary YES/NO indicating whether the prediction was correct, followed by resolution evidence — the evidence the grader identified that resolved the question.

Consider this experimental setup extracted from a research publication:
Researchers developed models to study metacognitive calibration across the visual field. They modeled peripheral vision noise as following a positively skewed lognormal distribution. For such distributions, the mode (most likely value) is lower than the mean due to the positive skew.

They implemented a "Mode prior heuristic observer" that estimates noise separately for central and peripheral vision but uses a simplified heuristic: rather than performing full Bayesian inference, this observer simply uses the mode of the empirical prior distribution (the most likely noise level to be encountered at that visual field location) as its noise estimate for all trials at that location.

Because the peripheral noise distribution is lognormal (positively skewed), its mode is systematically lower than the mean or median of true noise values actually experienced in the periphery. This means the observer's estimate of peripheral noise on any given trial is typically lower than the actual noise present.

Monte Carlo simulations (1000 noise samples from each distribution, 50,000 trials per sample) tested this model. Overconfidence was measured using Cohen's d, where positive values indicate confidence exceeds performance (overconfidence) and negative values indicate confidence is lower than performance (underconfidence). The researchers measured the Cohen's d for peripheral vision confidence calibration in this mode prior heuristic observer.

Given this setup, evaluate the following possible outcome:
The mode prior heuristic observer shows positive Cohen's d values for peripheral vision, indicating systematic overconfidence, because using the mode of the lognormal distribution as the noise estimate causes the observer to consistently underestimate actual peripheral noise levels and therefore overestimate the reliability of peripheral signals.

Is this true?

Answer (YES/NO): YES